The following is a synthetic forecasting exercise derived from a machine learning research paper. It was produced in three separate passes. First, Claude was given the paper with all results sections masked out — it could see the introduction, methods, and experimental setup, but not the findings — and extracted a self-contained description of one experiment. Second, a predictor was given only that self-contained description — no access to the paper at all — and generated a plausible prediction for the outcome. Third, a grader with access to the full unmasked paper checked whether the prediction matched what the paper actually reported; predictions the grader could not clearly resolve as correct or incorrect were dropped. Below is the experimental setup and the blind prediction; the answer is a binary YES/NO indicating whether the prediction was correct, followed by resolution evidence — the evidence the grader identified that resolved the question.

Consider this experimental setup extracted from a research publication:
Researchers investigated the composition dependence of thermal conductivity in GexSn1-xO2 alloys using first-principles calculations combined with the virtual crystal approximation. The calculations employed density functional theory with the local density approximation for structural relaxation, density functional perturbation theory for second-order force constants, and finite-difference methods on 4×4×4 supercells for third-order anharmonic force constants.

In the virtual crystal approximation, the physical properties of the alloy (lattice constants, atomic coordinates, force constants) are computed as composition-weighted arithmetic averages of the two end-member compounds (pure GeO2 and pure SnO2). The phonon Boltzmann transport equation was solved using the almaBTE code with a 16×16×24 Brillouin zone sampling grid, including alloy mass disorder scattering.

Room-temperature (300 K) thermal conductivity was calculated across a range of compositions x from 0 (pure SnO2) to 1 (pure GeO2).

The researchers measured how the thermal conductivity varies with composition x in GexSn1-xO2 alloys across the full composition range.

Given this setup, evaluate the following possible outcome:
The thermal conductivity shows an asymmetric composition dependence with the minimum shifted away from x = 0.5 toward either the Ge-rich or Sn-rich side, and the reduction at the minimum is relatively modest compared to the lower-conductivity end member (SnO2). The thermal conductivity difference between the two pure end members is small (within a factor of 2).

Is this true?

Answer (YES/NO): NO